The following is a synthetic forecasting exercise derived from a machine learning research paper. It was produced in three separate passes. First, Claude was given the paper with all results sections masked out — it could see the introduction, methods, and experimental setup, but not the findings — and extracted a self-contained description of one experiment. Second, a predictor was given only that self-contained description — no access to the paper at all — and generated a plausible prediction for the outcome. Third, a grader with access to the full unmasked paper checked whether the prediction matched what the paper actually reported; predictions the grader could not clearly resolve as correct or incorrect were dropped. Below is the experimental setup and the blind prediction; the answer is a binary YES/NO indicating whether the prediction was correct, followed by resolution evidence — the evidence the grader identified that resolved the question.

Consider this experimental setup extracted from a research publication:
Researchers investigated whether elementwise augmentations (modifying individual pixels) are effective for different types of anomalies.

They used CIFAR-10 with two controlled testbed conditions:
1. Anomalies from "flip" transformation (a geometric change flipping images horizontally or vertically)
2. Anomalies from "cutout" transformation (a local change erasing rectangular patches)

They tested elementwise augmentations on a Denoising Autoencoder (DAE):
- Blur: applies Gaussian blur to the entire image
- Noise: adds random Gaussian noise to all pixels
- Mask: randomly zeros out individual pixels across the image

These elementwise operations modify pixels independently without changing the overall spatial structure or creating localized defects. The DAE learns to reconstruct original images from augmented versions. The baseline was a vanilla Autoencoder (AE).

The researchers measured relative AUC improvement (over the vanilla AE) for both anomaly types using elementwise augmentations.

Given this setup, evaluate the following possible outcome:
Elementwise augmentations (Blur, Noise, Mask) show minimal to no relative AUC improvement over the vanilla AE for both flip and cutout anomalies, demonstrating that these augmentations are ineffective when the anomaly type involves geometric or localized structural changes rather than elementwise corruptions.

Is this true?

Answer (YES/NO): YES